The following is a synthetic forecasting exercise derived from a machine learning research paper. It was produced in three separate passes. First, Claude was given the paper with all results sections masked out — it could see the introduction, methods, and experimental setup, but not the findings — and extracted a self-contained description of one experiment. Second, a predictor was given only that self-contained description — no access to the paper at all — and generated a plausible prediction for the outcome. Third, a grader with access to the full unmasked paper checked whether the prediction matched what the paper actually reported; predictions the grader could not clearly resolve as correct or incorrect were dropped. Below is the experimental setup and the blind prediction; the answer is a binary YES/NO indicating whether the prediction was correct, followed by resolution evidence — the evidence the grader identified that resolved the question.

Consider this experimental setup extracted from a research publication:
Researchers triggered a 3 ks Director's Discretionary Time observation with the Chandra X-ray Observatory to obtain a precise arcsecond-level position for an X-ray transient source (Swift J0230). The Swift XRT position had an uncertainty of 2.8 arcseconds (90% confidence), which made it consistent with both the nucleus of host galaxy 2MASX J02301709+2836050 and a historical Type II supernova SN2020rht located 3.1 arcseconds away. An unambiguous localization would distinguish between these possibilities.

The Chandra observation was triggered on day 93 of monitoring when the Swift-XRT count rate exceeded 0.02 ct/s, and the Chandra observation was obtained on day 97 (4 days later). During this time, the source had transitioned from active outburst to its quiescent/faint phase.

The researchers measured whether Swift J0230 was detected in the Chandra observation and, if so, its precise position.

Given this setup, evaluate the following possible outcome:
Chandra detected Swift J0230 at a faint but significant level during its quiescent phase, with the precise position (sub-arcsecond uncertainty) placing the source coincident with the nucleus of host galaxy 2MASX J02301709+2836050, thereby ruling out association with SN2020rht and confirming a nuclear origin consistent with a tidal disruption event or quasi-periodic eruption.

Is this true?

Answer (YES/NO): NO